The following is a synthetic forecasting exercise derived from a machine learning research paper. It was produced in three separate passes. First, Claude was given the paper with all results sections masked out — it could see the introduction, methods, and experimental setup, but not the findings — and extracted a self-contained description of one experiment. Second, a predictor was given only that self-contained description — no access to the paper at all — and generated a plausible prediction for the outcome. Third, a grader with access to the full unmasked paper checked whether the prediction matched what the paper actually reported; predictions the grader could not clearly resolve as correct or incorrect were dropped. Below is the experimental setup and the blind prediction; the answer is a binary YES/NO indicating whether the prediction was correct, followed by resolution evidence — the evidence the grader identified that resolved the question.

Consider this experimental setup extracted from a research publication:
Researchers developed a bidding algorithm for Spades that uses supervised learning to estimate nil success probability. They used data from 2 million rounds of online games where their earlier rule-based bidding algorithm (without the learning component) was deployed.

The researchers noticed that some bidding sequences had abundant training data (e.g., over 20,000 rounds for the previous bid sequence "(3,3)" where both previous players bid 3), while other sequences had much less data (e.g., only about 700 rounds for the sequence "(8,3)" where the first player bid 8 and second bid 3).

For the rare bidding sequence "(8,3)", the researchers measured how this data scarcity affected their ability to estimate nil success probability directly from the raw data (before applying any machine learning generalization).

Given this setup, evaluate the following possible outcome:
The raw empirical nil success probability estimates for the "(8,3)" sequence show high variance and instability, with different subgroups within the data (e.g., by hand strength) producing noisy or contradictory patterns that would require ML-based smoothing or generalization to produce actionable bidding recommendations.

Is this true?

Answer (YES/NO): NO